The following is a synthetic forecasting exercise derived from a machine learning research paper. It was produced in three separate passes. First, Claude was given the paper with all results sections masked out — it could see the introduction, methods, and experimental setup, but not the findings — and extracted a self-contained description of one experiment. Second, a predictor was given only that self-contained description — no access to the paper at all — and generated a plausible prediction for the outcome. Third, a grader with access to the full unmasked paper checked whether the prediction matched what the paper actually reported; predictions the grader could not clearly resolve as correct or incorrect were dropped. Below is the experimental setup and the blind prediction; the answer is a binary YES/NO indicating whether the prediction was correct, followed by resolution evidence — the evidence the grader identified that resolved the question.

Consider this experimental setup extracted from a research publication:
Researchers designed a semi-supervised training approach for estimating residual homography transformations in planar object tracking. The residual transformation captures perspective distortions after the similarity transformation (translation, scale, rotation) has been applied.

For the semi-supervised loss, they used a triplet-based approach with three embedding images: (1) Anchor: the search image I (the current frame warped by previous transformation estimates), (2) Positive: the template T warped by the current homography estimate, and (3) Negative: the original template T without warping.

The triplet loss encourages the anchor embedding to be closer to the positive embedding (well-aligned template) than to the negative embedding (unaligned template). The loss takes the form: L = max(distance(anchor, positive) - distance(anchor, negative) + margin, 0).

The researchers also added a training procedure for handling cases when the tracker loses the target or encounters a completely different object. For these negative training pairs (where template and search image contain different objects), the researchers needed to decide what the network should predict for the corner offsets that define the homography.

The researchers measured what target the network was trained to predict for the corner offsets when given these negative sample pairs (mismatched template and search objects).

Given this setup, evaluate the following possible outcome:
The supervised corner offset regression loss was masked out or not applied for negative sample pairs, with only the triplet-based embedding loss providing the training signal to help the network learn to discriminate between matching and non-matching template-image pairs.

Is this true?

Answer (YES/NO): NO